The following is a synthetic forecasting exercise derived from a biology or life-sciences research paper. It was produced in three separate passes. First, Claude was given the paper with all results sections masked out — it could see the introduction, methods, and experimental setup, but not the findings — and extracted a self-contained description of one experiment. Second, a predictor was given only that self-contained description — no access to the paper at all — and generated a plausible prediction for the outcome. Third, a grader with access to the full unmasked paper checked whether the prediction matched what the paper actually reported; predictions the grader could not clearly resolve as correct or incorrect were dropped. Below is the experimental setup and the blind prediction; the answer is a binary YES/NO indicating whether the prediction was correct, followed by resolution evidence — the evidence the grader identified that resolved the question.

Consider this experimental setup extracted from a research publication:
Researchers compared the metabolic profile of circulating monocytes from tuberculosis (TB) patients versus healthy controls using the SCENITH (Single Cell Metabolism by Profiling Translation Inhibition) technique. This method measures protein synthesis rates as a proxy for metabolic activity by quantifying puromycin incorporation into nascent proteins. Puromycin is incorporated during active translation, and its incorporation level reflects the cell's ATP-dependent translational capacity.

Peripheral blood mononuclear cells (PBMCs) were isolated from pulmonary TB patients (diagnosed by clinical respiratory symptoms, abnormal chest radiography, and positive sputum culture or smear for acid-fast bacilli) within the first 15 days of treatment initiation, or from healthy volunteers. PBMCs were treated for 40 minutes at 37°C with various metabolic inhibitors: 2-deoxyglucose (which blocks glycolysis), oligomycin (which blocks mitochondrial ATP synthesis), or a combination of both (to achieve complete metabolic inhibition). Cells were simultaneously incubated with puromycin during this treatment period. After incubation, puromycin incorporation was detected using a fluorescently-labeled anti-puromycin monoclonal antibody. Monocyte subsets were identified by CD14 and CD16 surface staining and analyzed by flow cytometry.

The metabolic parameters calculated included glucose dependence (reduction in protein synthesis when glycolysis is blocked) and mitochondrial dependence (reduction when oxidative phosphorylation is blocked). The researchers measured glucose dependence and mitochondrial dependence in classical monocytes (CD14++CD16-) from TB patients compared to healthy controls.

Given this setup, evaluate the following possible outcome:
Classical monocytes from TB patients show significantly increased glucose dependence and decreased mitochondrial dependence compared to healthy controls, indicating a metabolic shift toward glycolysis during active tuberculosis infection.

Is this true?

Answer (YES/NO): NO